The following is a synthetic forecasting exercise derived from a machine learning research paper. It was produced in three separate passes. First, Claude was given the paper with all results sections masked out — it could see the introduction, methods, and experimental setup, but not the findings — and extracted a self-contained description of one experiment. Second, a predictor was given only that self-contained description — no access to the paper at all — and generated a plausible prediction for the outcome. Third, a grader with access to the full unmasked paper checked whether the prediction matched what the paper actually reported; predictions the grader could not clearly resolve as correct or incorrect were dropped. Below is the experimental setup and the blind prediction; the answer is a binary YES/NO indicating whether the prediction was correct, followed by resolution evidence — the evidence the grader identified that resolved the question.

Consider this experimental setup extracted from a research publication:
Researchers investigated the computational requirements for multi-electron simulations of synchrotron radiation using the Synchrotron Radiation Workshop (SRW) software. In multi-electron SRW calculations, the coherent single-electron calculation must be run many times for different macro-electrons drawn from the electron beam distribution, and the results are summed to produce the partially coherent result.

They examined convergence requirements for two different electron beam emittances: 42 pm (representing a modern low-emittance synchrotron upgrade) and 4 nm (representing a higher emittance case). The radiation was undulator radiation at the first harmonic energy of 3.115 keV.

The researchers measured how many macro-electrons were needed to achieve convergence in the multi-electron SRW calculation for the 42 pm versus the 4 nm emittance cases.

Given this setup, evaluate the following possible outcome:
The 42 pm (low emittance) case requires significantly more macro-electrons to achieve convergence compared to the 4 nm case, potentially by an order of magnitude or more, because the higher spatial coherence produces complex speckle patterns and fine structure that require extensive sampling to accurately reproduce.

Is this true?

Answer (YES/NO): NO